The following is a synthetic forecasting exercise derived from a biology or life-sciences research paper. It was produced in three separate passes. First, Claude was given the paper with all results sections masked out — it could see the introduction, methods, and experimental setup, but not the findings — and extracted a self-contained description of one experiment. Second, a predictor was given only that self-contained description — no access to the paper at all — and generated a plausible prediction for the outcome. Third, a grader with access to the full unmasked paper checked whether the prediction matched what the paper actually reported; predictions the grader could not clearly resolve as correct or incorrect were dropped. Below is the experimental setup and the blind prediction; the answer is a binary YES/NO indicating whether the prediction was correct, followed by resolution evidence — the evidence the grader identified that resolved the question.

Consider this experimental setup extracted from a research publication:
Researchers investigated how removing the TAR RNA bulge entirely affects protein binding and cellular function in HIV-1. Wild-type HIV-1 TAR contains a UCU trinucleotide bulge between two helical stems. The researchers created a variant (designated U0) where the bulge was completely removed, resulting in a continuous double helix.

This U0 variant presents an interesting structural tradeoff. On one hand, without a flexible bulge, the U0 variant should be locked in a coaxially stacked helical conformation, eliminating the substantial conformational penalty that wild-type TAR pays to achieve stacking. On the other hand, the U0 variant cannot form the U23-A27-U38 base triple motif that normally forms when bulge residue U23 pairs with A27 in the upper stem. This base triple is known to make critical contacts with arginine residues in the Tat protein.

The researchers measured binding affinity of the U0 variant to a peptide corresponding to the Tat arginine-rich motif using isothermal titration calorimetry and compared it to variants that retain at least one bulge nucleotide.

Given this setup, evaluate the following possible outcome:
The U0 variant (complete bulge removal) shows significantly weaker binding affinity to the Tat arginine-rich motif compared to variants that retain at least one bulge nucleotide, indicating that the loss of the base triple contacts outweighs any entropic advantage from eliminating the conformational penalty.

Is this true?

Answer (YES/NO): NO